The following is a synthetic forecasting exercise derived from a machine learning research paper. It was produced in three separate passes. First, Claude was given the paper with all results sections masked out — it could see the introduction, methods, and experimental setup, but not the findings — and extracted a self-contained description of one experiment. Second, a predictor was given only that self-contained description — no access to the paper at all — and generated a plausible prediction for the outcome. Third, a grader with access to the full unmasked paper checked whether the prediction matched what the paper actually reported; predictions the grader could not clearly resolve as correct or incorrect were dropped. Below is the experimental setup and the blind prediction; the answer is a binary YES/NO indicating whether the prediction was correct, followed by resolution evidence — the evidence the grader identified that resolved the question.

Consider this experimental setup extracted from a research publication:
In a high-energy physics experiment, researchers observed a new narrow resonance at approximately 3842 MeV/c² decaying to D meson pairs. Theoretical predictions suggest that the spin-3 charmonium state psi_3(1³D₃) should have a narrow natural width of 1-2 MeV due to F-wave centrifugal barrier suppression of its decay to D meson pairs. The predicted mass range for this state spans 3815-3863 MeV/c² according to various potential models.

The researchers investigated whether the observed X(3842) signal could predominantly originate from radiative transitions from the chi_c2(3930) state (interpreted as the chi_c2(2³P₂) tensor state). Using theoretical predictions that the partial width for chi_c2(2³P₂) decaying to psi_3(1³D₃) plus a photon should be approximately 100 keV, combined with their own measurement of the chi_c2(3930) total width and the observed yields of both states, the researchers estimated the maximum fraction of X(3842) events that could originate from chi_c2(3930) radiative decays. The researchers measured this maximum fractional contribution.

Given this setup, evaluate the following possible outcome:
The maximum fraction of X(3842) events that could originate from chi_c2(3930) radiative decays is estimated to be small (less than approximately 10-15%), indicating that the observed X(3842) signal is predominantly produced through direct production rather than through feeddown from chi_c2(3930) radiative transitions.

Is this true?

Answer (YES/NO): YES